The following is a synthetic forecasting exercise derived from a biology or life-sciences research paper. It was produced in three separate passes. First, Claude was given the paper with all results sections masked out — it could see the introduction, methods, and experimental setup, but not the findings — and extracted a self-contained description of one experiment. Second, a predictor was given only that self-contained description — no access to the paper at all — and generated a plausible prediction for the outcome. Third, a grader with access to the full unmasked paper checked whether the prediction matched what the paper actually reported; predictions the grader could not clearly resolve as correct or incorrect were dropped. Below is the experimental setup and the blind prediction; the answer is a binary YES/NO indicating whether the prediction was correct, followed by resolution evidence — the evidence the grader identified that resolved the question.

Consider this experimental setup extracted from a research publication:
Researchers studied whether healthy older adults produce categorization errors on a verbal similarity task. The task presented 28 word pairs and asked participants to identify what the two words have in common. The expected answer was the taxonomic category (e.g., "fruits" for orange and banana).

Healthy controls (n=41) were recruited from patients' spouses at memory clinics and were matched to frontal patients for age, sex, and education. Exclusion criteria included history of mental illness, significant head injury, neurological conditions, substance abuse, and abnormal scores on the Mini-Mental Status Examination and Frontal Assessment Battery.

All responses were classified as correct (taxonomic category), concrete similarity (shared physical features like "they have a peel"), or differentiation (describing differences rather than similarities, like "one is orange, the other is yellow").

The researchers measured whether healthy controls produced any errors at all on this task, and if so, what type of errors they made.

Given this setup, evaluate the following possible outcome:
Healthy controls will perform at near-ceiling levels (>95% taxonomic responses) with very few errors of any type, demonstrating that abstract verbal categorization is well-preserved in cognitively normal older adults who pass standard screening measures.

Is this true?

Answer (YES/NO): NO